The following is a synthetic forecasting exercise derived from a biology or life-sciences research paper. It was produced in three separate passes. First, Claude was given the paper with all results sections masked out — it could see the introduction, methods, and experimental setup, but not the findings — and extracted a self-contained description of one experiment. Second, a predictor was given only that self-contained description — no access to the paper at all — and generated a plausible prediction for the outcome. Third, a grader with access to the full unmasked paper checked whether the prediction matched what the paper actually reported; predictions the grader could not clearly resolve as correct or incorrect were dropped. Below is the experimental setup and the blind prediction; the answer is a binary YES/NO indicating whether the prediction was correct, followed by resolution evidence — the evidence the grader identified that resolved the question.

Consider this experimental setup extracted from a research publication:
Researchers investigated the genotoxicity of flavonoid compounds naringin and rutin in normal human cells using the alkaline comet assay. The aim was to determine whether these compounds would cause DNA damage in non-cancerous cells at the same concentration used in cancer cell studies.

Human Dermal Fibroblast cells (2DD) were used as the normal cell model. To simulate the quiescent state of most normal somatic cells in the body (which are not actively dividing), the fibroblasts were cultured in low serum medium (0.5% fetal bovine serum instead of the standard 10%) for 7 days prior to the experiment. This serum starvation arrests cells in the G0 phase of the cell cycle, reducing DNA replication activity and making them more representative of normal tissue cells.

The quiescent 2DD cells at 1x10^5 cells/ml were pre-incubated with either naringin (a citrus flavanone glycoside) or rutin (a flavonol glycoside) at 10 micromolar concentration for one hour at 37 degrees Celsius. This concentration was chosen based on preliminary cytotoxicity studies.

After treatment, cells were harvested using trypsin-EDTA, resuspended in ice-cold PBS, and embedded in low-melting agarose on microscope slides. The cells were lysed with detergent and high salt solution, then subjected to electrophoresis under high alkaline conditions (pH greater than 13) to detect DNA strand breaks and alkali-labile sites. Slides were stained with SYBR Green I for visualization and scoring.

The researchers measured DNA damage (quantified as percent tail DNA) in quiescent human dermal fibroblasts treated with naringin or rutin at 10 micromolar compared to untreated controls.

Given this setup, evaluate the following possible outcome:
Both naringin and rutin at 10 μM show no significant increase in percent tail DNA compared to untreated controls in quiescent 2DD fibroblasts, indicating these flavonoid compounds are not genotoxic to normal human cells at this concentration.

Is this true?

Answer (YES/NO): YES